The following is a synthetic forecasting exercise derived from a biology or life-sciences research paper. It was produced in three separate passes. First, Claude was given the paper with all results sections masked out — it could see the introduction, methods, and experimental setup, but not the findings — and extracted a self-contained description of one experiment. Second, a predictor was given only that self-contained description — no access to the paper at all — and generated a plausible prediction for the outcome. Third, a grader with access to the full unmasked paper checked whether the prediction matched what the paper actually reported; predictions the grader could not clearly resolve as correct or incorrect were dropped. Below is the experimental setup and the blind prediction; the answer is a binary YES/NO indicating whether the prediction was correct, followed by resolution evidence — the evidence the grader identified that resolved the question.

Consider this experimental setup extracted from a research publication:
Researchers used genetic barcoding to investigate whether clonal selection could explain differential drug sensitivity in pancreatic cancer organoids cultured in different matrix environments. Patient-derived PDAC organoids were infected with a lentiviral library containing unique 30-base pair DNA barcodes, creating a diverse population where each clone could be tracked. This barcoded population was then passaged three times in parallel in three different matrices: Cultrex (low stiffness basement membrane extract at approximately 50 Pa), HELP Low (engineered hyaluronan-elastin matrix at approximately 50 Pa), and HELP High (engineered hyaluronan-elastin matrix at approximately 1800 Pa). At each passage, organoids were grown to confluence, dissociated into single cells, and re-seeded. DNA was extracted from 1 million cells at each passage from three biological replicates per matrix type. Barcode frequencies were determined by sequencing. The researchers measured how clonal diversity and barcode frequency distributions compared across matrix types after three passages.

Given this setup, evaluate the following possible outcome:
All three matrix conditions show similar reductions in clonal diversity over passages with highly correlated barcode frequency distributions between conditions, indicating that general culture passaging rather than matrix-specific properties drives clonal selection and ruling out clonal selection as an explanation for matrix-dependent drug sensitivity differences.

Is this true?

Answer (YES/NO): NO